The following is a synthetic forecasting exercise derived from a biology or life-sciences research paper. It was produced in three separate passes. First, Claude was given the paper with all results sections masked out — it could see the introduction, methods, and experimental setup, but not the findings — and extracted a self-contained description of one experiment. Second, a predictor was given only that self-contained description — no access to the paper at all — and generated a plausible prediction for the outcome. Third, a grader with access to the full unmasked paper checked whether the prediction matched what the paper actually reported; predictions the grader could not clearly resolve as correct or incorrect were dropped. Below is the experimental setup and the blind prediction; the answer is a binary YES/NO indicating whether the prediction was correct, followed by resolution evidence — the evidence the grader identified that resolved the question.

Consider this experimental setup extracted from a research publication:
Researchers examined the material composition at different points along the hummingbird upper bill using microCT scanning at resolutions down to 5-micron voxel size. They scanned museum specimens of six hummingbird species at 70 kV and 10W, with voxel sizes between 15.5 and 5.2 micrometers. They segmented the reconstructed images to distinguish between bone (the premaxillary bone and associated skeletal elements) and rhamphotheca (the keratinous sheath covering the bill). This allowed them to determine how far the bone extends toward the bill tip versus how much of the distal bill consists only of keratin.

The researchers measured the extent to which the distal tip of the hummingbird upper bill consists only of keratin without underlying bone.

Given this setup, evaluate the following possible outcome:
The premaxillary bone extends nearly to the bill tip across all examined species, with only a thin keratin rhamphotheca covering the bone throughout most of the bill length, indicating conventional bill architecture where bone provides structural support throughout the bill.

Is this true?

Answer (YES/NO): NO